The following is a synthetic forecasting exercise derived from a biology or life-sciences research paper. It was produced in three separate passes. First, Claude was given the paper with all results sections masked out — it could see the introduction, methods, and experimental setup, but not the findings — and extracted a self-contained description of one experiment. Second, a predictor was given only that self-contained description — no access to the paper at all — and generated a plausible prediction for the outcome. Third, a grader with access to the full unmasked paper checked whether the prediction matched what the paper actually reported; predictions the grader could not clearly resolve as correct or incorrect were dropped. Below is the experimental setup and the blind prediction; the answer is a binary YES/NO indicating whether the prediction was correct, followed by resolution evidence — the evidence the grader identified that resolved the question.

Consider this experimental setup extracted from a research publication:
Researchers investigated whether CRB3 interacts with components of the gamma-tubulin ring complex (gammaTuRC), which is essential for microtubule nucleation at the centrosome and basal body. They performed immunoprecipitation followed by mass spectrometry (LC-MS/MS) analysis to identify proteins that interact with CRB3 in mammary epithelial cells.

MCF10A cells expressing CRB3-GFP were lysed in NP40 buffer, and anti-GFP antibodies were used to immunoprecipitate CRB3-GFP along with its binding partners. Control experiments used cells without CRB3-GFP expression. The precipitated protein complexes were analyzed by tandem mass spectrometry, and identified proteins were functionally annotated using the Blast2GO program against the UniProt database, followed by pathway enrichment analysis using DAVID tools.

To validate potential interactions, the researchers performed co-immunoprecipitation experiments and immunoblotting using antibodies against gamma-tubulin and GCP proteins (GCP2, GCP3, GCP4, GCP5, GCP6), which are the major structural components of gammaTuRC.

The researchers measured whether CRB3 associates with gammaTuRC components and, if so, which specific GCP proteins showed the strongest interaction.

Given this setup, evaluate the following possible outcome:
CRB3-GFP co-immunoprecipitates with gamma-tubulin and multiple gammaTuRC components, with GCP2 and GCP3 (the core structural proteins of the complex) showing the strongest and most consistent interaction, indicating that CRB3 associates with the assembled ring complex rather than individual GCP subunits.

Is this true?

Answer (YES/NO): NO